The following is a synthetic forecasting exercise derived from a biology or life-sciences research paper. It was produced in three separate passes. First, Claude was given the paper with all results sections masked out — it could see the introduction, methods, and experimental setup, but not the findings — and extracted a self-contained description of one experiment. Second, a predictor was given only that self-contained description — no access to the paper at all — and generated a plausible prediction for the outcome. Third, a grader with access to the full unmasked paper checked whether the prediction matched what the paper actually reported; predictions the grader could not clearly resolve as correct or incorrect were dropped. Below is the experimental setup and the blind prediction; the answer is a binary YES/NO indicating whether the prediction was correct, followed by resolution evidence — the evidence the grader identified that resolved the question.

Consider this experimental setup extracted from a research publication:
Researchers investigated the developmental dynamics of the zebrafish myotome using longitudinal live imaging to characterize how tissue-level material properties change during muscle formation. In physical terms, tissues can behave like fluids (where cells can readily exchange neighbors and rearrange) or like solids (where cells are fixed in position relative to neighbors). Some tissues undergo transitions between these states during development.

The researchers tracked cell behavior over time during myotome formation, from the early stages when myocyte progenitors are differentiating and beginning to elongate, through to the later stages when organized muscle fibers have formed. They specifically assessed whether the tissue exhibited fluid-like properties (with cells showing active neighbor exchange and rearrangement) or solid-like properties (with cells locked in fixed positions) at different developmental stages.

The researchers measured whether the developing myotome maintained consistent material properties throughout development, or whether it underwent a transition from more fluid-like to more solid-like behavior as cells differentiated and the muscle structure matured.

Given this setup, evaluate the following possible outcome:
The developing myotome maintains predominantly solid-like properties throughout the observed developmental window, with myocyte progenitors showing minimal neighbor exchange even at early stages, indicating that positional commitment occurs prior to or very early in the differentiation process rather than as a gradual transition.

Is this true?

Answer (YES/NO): NO